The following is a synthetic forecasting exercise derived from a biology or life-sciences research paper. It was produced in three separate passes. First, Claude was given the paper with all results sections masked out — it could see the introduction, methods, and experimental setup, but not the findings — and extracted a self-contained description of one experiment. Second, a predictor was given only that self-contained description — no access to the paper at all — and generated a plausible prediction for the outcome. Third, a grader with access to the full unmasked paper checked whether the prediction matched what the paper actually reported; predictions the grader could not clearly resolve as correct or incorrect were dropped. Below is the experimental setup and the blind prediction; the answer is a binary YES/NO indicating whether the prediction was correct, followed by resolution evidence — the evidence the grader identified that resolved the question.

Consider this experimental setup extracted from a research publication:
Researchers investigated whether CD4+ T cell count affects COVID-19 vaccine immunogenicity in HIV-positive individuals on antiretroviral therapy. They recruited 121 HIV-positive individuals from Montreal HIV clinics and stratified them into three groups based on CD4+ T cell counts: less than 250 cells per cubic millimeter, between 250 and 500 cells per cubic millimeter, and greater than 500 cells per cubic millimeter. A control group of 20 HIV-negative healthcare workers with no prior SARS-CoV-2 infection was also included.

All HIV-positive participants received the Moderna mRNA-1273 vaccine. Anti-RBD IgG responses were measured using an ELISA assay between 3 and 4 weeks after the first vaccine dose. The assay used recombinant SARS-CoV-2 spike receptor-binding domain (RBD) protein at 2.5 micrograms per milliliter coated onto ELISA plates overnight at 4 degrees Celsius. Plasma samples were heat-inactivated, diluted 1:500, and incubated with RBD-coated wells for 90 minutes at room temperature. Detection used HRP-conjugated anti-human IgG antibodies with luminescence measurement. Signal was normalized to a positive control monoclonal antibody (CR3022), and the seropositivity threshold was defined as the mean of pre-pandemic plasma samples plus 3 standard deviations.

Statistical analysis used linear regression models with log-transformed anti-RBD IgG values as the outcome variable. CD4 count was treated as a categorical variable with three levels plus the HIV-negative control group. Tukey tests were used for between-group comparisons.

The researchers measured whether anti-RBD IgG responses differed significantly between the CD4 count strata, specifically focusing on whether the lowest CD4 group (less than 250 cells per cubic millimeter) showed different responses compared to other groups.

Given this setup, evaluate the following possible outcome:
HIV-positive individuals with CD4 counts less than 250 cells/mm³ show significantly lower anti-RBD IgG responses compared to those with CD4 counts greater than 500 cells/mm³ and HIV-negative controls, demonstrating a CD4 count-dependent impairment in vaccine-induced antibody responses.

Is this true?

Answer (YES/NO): YES